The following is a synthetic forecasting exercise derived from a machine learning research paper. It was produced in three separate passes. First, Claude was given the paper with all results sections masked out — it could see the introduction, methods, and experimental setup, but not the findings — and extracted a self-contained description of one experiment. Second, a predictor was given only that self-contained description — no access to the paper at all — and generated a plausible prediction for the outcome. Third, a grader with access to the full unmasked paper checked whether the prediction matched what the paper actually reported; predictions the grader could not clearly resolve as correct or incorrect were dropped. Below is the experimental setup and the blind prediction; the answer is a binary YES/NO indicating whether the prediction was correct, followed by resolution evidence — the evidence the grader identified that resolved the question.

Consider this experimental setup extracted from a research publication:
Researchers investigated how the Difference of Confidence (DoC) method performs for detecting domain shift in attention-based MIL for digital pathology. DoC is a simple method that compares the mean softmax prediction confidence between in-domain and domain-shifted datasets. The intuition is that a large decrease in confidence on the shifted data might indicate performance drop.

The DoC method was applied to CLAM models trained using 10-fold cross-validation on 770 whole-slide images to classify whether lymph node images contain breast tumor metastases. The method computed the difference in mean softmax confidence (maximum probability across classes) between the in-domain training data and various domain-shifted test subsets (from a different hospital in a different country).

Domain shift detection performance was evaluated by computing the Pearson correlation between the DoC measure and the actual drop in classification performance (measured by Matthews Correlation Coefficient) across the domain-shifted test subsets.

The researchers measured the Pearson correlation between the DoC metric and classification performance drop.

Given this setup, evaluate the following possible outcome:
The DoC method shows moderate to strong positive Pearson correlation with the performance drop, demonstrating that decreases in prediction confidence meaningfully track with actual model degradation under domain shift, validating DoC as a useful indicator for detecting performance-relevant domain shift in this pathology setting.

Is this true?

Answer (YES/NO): NO